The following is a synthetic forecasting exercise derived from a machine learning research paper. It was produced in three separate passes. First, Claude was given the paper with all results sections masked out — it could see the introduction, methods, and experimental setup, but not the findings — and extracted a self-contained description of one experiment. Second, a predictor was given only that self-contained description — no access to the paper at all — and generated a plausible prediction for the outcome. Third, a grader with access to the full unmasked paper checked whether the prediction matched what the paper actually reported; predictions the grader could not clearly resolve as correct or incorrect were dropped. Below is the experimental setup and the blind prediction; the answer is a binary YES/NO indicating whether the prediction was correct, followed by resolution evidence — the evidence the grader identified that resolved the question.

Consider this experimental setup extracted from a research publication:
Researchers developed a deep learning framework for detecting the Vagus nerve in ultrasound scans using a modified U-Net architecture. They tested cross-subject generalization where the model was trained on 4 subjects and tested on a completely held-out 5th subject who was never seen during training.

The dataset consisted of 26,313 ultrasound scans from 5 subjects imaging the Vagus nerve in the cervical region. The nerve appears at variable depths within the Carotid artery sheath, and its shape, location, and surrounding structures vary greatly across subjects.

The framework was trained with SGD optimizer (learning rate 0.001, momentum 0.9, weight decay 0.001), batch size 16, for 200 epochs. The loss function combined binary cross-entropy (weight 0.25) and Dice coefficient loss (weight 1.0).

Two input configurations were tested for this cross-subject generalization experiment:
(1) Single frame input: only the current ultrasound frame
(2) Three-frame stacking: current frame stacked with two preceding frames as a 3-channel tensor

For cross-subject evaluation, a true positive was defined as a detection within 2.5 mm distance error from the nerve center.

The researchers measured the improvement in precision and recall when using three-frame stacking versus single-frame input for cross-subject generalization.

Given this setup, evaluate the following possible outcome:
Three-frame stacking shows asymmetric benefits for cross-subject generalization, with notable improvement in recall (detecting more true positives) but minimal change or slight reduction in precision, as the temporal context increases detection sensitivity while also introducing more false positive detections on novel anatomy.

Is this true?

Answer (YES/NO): NO